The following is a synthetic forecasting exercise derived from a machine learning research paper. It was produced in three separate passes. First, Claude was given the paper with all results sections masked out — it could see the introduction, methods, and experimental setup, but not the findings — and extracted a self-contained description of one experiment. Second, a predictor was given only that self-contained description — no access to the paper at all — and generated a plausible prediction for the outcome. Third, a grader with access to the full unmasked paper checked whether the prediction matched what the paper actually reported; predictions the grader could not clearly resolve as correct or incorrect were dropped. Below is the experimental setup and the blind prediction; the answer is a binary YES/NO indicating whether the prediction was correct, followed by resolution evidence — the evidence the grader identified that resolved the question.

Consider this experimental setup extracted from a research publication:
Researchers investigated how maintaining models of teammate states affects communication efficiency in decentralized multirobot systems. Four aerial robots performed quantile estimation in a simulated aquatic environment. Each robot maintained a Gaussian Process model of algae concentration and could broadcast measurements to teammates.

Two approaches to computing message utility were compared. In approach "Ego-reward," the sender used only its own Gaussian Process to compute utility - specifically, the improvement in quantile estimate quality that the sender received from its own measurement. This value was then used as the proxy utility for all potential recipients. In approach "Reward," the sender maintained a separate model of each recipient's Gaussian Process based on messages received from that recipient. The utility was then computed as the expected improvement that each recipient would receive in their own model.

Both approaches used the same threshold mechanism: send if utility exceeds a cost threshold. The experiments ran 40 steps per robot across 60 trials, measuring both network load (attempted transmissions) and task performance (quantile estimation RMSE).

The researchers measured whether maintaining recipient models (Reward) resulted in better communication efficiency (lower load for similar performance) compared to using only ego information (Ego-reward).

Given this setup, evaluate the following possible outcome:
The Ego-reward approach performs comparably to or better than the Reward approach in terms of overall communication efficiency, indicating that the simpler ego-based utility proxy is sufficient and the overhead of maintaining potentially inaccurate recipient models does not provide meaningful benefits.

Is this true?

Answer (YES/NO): NO